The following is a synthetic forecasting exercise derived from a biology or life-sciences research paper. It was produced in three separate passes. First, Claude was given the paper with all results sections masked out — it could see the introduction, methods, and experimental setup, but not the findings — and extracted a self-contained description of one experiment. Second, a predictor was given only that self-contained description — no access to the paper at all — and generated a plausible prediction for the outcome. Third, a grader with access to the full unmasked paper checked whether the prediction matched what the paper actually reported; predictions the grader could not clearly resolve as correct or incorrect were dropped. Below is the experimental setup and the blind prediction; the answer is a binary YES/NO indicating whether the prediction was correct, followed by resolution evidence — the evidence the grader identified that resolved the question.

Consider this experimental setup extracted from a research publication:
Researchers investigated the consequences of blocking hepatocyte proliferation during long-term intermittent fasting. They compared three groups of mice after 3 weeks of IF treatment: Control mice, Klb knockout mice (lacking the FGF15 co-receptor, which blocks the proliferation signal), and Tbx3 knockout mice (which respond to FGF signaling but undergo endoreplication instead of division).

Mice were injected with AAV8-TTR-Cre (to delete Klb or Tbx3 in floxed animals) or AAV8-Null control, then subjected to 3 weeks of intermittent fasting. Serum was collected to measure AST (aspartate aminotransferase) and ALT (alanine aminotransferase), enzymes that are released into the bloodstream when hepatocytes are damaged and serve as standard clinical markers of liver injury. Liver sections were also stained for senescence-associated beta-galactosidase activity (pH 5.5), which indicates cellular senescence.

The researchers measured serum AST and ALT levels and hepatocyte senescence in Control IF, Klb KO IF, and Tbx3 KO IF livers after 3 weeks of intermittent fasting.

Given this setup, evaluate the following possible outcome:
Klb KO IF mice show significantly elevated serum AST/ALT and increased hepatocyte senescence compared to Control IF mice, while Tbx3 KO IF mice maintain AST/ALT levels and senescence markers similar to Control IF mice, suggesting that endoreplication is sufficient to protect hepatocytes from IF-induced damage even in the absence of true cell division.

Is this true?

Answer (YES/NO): YES